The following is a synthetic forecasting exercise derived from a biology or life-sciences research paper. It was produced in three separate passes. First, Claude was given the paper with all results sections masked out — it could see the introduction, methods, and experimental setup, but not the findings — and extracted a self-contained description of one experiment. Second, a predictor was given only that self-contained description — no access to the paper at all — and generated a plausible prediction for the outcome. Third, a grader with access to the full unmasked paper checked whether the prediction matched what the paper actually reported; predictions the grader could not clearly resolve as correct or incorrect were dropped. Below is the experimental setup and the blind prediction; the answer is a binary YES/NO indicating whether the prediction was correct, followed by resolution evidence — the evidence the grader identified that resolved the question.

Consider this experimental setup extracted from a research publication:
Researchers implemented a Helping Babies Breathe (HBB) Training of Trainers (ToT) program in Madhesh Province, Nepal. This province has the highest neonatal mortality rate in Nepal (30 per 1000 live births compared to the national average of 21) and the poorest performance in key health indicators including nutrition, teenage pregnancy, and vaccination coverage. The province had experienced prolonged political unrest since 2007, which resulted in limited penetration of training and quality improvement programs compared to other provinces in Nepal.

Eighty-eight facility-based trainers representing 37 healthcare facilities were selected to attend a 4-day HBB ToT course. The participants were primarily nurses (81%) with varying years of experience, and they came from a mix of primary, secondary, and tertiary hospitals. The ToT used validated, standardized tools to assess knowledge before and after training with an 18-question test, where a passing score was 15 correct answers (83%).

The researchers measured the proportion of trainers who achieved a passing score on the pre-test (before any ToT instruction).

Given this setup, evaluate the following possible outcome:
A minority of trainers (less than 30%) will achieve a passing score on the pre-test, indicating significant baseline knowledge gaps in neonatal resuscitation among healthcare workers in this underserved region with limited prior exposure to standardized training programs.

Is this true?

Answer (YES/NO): NO